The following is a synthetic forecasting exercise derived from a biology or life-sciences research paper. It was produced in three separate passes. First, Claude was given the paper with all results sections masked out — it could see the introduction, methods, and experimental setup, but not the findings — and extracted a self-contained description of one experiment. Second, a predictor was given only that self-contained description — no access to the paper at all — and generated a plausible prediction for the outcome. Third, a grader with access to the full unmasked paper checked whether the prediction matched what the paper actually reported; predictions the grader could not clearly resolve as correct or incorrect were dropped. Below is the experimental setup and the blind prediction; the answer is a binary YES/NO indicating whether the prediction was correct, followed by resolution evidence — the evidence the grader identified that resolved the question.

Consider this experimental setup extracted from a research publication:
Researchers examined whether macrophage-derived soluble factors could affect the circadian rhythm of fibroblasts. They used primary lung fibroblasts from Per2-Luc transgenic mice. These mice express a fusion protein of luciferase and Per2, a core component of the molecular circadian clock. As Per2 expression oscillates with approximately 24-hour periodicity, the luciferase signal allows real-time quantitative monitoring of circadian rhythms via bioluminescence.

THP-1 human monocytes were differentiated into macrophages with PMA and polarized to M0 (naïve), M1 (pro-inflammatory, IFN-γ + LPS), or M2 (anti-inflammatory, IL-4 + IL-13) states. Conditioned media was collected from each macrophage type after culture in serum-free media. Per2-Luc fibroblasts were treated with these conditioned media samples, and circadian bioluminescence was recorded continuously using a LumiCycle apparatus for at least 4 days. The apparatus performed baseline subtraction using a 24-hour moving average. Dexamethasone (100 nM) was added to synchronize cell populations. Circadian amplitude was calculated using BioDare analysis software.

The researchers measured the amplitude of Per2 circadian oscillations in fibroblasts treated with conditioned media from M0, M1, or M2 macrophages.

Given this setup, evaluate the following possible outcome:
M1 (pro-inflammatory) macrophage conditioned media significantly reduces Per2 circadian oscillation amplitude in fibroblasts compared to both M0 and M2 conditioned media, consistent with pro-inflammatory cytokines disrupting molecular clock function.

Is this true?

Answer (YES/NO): NO